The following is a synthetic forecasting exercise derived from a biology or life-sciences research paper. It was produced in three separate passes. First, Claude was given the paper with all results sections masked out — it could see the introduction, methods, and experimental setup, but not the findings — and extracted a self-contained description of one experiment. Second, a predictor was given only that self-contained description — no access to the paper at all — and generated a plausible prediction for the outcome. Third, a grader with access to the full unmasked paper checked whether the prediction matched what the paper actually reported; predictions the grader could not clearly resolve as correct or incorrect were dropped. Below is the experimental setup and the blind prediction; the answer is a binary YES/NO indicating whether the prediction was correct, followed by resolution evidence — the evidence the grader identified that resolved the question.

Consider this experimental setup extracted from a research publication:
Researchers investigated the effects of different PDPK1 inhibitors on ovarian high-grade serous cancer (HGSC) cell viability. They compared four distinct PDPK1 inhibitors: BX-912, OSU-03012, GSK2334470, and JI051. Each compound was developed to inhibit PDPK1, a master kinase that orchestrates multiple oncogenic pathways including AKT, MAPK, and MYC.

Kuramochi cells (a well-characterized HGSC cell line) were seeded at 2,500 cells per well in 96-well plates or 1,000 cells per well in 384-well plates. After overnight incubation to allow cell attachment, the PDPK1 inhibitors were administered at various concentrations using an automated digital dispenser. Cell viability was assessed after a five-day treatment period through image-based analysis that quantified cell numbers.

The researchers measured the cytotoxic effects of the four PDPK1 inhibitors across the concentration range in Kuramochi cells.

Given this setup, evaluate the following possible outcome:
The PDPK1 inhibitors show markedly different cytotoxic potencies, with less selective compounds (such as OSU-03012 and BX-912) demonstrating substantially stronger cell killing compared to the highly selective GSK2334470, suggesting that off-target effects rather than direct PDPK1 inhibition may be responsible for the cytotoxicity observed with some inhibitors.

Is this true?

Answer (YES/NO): NO